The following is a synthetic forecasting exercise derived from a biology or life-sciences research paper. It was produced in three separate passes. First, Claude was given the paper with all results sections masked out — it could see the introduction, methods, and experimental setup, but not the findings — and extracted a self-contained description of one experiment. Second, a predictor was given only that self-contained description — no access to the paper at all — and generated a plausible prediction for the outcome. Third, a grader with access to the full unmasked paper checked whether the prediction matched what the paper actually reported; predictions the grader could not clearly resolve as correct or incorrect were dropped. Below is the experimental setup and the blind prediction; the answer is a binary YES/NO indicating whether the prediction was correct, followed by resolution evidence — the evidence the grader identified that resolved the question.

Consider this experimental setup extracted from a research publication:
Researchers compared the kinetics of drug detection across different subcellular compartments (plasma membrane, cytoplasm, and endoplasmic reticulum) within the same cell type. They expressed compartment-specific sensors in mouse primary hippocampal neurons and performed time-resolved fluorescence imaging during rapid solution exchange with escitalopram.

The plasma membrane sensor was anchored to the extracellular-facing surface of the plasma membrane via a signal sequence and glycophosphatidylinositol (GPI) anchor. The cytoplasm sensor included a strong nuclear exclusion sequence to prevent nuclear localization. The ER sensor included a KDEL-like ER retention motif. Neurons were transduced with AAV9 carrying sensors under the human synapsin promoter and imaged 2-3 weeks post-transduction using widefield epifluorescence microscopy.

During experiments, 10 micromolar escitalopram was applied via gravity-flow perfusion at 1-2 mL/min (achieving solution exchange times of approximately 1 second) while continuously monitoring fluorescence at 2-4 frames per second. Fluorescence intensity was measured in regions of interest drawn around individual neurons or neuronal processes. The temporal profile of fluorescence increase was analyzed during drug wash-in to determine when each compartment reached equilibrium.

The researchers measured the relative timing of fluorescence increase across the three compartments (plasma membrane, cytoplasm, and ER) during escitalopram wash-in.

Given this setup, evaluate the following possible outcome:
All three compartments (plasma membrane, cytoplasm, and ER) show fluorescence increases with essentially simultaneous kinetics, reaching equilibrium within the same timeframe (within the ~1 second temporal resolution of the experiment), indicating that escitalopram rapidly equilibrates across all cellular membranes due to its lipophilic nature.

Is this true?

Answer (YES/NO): YES